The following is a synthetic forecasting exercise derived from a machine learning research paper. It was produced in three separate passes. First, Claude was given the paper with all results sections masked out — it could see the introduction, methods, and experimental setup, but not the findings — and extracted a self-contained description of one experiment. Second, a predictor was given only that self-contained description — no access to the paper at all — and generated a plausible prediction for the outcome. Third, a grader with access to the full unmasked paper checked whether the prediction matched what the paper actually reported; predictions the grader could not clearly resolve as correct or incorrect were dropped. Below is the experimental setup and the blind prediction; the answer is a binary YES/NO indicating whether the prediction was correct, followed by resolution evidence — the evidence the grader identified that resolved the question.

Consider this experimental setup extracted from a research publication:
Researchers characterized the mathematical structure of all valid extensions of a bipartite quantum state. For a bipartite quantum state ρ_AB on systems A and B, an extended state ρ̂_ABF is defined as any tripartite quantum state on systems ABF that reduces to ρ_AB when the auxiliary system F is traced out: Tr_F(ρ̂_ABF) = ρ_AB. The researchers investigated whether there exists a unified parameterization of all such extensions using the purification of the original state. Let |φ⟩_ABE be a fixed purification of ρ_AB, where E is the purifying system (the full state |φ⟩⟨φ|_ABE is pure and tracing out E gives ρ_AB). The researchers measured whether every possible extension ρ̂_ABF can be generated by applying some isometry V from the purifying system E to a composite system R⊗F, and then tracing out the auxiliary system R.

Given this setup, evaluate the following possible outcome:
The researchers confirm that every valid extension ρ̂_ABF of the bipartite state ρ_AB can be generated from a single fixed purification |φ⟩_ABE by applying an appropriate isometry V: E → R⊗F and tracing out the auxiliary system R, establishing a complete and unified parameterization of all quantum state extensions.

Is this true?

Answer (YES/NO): YES